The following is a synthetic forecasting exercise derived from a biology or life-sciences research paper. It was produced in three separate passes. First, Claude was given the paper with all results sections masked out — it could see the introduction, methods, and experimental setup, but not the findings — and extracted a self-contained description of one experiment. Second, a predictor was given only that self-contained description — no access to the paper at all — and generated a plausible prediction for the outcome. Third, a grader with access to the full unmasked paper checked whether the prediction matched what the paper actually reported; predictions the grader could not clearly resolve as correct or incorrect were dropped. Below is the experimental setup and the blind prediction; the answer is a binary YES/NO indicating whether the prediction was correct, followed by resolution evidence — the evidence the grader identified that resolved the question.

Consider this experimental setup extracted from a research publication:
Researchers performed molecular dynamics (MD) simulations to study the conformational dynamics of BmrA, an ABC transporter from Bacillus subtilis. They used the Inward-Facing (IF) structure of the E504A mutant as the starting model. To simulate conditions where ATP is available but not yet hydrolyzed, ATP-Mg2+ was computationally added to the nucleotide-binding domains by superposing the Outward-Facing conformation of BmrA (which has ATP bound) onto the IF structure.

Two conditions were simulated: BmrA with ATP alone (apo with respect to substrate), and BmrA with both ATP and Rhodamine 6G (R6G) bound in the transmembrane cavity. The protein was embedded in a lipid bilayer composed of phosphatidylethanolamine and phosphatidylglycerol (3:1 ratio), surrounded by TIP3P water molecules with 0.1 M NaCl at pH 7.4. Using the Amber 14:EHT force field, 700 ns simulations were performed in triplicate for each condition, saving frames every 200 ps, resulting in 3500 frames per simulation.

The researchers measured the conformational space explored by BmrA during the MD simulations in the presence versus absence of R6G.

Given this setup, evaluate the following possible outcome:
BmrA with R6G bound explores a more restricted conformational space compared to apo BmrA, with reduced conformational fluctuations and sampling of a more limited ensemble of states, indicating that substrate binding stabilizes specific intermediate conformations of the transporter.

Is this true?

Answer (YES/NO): YES